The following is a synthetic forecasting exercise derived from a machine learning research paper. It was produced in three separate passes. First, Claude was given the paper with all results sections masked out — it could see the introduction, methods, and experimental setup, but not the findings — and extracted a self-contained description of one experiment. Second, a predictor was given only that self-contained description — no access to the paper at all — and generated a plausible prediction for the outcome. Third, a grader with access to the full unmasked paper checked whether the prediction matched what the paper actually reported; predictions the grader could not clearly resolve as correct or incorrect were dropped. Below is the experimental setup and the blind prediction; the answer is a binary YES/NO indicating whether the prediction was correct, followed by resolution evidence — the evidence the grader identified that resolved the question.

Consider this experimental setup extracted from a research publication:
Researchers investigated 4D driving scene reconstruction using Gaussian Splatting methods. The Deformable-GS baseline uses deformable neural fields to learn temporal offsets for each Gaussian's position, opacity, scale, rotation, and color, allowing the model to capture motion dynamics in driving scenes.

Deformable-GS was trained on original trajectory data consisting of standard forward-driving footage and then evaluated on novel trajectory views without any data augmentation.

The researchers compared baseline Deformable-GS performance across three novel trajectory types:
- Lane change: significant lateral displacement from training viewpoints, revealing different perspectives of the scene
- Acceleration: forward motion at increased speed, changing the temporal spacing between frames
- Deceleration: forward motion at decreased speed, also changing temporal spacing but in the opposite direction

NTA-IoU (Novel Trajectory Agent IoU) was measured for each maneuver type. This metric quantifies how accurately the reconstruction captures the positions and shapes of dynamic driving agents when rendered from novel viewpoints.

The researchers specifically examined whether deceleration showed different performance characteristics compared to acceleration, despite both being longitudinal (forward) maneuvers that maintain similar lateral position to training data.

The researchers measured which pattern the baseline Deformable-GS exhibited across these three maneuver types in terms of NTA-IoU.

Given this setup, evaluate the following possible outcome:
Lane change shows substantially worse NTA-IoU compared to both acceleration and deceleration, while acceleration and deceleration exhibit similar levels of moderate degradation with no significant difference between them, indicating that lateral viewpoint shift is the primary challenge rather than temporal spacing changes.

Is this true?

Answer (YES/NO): NO